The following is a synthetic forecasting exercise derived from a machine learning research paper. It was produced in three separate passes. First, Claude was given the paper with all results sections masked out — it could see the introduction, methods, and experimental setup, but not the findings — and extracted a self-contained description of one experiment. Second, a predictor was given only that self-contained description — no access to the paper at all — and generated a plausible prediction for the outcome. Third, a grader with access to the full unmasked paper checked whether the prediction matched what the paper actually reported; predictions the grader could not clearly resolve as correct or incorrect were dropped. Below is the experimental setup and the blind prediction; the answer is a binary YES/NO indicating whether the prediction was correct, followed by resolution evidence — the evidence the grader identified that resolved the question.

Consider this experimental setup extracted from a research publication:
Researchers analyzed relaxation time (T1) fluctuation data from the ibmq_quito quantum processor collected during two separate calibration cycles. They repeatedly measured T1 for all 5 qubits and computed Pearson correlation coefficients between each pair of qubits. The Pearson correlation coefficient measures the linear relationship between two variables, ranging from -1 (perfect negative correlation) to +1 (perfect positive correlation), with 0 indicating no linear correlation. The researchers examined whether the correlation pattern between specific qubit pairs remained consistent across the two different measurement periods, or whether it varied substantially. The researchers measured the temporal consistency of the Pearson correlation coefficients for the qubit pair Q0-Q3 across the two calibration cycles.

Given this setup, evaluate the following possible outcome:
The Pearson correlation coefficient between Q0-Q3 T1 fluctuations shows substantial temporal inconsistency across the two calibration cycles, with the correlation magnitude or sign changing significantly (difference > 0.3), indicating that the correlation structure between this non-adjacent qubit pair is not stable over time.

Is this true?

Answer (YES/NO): YES